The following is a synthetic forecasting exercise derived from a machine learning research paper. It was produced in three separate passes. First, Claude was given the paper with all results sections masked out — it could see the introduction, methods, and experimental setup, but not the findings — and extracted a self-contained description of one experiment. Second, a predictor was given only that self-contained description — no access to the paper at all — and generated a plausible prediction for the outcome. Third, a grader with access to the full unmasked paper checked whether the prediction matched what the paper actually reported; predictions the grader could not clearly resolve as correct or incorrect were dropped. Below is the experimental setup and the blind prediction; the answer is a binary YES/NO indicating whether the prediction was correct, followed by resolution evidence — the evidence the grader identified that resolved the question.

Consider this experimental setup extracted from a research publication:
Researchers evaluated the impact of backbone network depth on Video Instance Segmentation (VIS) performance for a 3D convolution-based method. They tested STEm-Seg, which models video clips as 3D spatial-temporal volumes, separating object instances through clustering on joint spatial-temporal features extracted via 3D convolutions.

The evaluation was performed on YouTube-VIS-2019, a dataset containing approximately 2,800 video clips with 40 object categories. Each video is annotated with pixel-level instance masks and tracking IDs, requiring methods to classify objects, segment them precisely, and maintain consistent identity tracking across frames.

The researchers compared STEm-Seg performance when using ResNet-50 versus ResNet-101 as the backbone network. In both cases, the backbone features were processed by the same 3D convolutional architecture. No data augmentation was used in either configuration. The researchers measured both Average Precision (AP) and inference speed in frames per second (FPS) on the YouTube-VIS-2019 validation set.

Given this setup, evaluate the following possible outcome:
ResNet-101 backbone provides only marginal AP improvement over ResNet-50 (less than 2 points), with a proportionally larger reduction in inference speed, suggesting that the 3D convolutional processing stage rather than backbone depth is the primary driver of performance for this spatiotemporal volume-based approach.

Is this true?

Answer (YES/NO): NO